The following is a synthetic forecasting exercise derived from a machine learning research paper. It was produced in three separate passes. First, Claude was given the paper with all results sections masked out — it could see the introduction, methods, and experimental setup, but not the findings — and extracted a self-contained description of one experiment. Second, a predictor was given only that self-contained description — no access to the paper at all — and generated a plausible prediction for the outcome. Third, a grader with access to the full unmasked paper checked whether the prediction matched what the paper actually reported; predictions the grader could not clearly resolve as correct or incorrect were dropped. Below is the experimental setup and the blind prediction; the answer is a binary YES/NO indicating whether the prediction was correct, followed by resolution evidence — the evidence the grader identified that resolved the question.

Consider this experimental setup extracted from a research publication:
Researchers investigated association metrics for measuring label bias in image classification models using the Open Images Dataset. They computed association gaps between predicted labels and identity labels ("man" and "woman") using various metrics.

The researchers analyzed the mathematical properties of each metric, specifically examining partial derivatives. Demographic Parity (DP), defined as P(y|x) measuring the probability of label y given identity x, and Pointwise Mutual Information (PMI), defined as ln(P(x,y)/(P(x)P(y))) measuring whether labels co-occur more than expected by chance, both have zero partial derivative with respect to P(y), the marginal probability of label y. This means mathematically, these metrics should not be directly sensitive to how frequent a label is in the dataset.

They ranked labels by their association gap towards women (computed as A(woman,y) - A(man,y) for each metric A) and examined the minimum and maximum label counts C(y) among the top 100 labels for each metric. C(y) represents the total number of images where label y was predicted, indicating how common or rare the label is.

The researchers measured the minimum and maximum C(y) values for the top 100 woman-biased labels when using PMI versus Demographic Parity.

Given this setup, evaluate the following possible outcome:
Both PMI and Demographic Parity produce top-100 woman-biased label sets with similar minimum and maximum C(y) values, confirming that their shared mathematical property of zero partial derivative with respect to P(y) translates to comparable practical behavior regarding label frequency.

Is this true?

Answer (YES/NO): NO